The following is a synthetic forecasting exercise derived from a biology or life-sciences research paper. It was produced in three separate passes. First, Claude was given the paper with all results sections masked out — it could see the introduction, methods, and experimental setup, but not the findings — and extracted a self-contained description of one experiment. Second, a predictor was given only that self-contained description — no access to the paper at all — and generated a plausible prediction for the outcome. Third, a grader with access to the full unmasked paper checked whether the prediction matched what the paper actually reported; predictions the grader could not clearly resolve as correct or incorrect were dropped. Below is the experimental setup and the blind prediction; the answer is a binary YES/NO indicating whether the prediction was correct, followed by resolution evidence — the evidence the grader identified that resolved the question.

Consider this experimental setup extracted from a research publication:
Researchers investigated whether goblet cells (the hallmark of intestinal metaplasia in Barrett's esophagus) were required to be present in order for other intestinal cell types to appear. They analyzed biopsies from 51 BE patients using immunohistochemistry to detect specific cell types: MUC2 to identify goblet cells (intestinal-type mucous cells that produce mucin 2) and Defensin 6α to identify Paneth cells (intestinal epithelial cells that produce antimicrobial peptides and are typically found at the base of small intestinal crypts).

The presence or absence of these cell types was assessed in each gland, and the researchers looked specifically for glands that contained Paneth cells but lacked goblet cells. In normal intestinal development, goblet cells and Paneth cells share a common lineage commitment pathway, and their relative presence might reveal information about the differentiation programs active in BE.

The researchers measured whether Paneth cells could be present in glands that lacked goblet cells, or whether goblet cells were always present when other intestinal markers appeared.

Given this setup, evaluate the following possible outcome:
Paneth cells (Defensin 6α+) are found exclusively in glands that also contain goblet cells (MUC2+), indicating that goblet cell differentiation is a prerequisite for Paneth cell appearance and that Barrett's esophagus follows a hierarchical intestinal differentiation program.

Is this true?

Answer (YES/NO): YES